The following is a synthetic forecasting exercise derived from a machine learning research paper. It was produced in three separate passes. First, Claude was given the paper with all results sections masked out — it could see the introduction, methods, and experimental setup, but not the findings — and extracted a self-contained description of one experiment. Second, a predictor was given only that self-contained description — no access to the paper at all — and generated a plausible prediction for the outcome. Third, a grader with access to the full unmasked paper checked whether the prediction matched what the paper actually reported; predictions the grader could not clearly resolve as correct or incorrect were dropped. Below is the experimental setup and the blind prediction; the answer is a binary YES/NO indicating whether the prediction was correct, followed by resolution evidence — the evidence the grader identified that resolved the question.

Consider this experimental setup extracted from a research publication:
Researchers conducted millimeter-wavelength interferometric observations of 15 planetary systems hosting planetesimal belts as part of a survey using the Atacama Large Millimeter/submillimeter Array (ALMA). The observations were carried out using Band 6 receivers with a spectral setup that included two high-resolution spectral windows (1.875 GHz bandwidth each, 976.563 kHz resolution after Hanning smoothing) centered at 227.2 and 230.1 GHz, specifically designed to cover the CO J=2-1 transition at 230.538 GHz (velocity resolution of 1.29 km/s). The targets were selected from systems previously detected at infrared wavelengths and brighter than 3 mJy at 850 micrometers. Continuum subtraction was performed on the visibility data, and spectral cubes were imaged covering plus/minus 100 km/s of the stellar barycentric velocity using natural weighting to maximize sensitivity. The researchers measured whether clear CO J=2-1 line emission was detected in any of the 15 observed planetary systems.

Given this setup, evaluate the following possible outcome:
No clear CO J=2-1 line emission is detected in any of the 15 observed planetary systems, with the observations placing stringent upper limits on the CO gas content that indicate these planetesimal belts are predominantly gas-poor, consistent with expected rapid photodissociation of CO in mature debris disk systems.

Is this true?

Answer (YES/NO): NO